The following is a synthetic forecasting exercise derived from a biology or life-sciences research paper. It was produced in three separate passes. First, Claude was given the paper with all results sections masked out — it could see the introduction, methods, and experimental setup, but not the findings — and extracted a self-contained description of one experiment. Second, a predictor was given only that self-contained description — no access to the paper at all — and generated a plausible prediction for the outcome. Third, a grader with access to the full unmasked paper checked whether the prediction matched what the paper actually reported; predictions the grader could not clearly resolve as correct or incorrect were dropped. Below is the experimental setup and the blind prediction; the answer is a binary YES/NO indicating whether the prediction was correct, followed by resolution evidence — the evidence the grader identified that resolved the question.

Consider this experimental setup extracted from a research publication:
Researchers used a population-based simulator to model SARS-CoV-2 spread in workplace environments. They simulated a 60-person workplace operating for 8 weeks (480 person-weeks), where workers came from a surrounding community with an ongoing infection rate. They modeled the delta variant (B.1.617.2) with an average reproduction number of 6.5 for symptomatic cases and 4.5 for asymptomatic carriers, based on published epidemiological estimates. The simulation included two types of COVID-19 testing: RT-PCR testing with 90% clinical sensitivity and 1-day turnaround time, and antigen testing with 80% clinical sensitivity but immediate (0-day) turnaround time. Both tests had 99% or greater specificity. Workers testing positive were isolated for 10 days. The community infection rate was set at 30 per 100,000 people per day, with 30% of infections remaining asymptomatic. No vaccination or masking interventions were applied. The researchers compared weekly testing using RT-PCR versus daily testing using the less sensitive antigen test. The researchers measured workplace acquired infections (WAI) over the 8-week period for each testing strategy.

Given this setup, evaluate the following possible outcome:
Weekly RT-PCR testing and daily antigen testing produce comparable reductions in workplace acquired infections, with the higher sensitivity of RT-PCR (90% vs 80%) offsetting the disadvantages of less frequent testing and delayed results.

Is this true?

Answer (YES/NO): NO